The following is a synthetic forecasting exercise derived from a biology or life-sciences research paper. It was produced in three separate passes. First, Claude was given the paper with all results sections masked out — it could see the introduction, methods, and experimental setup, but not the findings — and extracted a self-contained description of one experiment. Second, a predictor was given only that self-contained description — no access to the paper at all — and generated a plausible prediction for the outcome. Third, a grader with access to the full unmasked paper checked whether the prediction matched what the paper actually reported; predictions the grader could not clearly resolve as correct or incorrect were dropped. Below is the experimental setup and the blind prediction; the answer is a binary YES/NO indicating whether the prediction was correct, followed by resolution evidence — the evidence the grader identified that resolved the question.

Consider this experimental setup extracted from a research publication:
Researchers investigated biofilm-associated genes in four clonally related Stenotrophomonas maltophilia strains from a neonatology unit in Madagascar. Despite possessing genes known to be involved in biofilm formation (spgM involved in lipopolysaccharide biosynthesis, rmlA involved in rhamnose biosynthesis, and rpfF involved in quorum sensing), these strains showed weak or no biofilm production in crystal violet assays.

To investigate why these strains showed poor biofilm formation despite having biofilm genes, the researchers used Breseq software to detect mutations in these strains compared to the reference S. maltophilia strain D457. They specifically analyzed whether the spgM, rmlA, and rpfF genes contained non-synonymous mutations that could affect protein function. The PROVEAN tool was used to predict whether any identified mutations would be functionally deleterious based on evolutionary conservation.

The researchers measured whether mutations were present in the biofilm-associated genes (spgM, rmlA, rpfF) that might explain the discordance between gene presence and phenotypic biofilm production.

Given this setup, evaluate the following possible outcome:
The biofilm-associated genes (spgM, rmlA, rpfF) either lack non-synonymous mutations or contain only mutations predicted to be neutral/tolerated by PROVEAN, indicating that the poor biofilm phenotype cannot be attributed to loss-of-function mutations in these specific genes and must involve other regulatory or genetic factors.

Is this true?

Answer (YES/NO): NO